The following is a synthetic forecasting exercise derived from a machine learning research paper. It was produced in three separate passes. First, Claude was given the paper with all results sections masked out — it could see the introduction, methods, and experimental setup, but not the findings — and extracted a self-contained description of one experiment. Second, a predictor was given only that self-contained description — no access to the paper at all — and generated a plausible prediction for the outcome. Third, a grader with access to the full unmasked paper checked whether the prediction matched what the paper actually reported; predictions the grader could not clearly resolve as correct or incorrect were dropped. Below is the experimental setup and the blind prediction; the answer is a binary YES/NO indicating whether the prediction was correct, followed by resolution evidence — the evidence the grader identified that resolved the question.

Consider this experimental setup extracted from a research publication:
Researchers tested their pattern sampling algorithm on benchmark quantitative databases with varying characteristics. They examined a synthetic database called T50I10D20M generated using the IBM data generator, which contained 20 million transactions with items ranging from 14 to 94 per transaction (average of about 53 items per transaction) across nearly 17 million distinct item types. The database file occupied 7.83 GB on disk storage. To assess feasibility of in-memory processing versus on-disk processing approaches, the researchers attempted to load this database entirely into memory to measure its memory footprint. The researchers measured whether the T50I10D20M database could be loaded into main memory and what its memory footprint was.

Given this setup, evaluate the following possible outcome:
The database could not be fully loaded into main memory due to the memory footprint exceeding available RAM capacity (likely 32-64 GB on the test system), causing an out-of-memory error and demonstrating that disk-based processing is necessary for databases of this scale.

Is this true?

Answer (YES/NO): YES